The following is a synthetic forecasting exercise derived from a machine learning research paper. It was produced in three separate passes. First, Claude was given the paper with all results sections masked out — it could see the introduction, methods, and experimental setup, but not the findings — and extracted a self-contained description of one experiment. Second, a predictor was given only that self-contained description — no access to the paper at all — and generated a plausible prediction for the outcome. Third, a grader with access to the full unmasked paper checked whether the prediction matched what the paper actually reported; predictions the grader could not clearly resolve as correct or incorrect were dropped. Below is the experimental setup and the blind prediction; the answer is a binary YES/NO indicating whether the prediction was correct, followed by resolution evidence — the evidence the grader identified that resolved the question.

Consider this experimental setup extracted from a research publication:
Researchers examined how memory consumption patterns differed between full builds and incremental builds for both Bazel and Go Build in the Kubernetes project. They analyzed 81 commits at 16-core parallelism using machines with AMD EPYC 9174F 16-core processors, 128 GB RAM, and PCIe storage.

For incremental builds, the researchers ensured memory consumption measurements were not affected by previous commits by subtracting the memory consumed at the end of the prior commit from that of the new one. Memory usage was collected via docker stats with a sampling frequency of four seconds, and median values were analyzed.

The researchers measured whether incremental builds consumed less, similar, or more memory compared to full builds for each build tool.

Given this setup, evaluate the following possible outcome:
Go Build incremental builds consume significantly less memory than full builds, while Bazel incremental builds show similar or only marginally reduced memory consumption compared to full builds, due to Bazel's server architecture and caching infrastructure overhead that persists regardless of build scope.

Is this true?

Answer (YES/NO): NO